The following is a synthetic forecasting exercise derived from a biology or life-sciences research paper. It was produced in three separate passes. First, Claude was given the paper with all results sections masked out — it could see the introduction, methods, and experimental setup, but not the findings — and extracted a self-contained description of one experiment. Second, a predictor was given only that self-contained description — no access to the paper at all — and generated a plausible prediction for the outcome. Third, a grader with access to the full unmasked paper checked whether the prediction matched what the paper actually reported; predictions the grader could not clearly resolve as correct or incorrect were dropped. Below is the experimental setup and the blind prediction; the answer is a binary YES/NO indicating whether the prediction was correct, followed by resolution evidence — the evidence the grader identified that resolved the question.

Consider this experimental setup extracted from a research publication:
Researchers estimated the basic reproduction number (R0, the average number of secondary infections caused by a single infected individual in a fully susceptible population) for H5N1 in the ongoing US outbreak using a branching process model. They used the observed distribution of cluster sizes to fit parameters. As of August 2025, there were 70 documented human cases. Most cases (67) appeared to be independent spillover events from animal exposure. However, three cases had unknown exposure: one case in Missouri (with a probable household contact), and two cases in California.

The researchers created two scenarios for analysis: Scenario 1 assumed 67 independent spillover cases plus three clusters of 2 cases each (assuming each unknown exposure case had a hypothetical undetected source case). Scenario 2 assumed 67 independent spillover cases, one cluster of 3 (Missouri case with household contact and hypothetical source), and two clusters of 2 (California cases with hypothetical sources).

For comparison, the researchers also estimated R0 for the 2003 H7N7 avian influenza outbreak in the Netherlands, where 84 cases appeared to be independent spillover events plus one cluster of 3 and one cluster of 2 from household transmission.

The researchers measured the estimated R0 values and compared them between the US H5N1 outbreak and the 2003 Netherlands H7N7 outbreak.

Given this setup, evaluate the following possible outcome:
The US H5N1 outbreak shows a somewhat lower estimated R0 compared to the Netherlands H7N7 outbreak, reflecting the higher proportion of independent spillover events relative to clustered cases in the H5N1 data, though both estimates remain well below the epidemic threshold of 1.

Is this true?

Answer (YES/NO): NO